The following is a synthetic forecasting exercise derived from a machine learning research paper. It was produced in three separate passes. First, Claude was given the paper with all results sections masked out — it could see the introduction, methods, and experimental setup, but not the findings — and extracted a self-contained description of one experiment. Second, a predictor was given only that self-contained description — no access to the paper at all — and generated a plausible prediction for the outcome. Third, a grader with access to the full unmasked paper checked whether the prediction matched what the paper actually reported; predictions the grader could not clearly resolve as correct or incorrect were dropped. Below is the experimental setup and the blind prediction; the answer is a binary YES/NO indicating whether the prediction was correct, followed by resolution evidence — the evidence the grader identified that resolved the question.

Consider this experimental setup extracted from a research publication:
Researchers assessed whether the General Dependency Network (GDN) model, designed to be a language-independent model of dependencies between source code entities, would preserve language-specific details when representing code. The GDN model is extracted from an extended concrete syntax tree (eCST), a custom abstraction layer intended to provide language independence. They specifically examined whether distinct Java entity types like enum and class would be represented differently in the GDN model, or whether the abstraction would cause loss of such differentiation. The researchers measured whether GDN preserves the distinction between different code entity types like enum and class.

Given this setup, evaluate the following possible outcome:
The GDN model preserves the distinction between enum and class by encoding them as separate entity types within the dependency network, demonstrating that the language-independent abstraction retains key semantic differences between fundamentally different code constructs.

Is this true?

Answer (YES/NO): NO